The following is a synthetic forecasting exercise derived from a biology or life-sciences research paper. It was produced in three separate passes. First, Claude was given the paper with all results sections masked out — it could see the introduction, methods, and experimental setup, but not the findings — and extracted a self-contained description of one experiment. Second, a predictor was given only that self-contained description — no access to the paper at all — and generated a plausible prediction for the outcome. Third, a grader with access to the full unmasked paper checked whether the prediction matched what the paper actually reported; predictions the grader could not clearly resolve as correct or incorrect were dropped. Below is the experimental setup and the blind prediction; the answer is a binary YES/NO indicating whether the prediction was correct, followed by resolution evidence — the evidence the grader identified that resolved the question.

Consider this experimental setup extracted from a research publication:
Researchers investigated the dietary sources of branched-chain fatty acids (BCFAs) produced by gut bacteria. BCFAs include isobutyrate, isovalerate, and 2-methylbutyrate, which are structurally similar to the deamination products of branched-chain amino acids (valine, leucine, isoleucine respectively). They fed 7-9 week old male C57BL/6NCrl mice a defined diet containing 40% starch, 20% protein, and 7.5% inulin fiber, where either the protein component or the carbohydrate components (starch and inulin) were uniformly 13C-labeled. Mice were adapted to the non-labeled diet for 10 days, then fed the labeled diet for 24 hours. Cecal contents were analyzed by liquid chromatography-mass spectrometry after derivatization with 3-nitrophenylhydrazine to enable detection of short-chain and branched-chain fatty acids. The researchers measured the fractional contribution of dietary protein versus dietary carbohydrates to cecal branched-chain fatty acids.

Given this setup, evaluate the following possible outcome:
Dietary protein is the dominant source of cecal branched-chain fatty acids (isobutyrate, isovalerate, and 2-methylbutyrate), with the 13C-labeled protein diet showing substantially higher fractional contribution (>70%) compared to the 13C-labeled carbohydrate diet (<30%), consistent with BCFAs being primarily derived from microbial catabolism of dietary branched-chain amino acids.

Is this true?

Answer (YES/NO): YES